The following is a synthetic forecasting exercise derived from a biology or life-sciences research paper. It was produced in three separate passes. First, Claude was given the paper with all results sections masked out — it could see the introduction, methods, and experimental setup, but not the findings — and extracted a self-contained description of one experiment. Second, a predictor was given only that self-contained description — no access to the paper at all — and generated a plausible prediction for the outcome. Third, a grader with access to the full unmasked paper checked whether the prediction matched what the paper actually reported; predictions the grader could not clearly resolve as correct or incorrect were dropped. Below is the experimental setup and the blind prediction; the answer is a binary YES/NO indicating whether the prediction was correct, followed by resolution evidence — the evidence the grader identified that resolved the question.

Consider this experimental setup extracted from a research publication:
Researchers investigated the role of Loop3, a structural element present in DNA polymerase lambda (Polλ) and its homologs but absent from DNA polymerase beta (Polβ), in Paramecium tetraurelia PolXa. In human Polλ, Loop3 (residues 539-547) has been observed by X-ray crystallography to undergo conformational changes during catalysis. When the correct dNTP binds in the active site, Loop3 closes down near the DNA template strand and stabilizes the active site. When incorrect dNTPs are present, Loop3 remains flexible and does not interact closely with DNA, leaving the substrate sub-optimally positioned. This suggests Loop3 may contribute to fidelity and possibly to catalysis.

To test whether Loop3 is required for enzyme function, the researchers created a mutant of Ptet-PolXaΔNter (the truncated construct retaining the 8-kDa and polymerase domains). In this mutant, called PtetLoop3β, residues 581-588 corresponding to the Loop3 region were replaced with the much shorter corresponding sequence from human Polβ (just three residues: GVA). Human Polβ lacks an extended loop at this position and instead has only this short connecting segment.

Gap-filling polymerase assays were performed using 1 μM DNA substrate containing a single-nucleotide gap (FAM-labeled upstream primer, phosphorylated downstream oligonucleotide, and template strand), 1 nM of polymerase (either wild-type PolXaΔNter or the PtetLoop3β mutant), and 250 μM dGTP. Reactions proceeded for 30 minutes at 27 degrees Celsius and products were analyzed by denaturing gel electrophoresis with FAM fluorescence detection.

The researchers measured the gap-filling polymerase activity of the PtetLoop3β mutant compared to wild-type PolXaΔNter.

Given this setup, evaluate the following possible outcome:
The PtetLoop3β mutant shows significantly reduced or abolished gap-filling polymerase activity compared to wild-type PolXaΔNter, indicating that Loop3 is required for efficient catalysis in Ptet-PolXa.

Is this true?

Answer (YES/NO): NO